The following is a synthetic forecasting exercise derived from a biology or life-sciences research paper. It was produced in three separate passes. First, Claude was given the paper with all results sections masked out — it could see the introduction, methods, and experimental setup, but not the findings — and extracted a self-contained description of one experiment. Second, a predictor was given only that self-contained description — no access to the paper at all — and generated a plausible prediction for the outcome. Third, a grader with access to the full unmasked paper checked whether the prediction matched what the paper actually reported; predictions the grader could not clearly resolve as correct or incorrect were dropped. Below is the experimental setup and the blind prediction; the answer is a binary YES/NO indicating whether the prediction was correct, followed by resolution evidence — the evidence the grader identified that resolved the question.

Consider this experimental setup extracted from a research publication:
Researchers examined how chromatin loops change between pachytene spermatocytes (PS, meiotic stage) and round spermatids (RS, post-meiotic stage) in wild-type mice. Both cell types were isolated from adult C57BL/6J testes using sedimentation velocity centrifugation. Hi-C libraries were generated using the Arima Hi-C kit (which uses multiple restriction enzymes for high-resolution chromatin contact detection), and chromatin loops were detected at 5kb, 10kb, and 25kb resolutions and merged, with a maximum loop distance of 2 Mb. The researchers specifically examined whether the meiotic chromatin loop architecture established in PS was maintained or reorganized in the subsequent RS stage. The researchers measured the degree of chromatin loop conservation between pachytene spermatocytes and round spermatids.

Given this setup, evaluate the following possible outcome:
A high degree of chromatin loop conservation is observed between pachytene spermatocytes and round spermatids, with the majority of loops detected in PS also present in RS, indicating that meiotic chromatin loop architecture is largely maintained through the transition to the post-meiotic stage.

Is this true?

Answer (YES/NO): NO